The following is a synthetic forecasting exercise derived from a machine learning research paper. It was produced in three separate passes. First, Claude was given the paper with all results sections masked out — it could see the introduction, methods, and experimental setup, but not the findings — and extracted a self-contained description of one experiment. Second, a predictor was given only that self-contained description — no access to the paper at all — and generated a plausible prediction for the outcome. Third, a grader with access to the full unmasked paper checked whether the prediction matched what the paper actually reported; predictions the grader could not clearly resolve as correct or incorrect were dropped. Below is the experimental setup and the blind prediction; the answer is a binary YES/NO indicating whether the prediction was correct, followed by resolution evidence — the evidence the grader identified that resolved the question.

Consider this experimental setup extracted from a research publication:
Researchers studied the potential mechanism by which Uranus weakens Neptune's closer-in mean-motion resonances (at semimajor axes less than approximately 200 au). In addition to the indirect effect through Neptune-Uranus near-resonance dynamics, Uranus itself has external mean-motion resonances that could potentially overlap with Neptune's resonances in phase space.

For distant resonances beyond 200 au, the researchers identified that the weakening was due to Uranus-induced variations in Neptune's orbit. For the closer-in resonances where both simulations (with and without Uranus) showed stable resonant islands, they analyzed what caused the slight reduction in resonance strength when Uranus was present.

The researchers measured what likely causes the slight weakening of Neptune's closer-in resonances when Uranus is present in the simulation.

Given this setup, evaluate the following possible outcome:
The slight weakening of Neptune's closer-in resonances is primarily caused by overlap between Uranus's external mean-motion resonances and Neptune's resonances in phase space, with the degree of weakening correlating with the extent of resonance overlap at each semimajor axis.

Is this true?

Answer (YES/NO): YES